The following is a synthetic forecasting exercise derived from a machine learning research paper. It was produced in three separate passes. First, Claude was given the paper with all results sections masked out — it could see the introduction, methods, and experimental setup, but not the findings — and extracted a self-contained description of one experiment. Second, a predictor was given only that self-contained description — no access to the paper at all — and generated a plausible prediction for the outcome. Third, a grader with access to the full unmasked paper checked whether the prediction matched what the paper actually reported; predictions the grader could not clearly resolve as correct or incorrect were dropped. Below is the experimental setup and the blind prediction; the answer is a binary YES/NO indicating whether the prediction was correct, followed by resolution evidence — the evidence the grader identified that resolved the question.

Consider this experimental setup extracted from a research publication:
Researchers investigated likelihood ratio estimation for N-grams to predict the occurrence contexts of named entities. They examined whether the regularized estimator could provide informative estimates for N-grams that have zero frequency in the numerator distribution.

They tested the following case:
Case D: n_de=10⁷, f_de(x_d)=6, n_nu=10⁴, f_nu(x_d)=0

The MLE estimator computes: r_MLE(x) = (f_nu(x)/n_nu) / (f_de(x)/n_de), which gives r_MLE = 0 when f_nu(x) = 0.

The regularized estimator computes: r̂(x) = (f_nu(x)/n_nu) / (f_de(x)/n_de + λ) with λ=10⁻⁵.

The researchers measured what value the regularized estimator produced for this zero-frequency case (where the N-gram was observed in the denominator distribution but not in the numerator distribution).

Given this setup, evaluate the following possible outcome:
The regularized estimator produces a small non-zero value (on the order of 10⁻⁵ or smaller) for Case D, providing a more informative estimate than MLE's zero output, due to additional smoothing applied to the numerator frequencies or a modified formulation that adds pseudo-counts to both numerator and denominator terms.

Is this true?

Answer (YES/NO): NO